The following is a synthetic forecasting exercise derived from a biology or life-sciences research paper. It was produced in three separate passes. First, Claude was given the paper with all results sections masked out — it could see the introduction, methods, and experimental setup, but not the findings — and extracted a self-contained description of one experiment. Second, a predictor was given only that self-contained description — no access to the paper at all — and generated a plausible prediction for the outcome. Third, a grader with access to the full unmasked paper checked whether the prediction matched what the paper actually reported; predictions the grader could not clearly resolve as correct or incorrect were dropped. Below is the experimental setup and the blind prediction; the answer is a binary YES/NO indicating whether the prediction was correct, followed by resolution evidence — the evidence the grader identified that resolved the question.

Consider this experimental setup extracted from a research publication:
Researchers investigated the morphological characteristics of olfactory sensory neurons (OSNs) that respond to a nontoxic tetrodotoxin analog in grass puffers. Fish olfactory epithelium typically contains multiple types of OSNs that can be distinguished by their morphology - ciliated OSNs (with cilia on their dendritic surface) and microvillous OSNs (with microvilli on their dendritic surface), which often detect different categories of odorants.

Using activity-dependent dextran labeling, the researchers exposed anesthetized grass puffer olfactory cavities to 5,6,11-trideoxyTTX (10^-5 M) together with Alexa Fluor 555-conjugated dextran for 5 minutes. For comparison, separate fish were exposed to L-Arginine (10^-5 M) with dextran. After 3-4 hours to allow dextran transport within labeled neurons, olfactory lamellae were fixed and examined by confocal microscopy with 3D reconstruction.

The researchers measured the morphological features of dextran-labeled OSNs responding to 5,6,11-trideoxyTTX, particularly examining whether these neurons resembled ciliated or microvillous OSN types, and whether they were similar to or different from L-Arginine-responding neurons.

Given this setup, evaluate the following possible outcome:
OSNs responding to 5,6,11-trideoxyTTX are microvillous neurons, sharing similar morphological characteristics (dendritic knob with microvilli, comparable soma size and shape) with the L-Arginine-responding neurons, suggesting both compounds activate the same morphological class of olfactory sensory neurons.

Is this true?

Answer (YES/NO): NO